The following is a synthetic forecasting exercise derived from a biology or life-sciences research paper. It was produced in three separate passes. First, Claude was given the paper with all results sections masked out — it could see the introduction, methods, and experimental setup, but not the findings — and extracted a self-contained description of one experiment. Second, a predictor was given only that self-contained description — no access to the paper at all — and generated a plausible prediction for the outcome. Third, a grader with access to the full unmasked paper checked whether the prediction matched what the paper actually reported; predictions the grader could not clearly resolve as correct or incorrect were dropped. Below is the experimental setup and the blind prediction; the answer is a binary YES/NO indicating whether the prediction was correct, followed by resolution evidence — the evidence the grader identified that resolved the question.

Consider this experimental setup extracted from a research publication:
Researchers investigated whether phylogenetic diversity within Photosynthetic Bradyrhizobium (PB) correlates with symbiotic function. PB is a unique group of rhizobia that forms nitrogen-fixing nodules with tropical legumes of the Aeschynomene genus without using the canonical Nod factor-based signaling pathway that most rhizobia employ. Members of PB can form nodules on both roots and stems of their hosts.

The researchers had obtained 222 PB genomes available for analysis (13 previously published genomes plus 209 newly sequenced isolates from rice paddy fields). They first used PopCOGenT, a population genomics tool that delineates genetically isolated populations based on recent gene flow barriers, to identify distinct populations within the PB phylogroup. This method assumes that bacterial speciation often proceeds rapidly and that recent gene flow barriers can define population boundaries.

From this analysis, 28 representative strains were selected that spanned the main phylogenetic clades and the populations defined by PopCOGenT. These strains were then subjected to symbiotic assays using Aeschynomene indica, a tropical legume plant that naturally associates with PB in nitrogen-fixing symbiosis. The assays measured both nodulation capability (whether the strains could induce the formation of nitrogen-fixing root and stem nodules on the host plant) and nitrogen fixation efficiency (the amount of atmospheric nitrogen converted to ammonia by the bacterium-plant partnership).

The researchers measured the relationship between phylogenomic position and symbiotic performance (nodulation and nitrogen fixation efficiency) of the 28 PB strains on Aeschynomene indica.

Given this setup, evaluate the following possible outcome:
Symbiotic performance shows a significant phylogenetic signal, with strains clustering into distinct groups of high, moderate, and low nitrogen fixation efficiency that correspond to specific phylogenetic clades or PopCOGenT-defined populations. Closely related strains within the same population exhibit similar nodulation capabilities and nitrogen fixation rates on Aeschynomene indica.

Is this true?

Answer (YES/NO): YES